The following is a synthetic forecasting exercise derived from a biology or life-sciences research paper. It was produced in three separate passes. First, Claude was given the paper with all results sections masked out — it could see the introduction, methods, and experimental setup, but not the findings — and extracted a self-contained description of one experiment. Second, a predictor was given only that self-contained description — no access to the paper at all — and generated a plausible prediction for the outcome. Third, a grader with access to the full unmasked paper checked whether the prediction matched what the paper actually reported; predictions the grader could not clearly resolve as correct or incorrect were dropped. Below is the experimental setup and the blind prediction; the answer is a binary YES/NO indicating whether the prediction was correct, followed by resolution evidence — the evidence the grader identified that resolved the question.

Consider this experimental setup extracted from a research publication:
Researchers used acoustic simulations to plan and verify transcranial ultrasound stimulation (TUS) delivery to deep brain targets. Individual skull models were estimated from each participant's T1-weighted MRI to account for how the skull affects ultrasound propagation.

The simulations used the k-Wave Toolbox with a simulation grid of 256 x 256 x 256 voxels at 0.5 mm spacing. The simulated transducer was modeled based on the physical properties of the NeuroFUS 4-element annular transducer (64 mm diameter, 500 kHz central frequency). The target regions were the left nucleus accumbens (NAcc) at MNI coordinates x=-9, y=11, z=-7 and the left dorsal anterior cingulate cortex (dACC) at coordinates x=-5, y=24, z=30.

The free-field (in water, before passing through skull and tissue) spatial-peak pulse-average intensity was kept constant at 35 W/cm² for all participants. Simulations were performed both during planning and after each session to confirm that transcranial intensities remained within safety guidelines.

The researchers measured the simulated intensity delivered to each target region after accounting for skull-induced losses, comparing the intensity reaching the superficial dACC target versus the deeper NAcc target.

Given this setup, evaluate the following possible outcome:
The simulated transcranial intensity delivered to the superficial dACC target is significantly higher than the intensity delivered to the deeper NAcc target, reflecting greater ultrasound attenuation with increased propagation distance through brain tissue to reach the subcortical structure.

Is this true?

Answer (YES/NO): NO